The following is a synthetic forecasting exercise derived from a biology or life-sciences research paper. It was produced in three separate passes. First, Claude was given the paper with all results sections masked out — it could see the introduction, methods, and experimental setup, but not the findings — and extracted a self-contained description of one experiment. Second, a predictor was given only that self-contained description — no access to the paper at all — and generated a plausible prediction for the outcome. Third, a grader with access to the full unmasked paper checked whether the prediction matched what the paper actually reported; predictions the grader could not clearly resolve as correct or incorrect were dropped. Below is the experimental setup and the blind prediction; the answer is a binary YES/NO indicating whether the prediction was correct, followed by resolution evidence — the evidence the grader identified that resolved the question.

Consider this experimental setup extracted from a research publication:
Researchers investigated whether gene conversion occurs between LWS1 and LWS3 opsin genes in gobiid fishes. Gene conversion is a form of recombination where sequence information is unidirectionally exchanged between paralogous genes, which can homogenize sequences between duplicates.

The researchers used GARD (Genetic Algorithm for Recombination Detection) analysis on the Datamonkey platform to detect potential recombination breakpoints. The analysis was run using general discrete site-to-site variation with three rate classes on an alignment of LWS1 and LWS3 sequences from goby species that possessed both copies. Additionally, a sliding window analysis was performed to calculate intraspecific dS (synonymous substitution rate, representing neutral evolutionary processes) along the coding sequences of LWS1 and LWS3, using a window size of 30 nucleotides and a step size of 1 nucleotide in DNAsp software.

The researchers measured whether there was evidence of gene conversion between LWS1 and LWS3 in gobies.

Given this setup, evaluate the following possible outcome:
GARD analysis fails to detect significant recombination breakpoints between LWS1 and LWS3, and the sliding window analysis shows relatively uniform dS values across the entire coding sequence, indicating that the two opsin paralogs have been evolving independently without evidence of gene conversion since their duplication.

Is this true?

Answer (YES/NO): NO